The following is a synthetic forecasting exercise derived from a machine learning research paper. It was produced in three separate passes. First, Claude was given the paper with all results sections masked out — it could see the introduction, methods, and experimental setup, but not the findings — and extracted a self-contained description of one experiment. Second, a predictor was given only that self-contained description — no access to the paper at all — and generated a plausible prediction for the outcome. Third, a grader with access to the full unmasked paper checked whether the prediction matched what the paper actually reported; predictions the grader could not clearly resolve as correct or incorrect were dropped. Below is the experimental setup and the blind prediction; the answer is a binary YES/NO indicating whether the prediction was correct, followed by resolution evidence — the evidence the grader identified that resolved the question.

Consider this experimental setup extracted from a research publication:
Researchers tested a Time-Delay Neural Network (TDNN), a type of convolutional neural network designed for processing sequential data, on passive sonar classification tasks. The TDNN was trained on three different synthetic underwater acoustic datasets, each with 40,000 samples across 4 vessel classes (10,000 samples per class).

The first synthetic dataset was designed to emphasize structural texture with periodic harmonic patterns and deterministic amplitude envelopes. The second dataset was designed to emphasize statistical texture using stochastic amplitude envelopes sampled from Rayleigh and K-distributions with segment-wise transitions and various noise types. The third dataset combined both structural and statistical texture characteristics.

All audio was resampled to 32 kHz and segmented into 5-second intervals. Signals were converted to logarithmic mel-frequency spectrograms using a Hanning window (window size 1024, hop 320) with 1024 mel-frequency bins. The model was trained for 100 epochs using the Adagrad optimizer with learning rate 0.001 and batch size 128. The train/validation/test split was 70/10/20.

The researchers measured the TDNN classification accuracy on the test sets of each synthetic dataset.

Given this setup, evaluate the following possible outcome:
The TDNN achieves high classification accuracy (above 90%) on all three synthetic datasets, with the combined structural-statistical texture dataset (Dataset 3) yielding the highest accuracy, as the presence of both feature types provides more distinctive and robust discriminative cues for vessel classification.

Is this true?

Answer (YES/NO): NO